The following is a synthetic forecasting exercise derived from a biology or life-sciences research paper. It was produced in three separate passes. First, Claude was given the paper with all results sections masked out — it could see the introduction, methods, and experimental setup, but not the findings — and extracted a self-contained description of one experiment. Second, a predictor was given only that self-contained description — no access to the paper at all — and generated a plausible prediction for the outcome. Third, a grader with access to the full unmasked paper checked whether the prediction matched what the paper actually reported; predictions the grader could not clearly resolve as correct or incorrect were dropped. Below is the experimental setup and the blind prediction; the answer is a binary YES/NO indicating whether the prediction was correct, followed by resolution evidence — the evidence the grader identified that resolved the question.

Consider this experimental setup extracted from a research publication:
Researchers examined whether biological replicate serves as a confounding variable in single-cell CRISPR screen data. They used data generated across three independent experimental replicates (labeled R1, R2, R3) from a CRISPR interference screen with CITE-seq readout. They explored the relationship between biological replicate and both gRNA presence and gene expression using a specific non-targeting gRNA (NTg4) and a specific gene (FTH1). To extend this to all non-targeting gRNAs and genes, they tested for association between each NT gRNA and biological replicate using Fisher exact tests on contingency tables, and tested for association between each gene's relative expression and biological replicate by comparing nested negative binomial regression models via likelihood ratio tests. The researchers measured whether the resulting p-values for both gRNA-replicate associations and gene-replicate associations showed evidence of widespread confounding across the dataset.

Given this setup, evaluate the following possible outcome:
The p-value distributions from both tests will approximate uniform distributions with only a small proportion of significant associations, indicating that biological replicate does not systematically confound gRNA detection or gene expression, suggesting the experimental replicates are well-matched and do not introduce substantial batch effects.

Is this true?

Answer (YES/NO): NO